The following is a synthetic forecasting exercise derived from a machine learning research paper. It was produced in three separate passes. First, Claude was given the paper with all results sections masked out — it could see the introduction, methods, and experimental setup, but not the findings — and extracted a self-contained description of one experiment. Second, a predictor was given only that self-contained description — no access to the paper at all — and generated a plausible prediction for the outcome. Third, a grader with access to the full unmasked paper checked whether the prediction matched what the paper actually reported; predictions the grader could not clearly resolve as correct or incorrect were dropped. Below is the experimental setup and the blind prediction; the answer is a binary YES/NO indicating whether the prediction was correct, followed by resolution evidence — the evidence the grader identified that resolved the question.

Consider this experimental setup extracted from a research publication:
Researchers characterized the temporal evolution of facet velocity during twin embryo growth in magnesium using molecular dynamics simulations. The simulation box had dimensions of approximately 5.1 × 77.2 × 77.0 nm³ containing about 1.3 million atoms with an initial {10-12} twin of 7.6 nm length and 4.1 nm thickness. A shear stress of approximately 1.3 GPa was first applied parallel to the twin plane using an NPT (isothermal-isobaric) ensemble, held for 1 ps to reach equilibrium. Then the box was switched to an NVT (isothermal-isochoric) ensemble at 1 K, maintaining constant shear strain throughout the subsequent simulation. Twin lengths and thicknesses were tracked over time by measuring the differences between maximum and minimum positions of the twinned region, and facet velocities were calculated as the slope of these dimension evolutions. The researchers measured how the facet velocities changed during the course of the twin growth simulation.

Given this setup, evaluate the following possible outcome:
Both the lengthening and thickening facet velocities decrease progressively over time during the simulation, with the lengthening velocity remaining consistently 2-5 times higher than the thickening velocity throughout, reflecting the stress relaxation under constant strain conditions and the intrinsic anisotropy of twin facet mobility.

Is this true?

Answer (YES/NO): NO